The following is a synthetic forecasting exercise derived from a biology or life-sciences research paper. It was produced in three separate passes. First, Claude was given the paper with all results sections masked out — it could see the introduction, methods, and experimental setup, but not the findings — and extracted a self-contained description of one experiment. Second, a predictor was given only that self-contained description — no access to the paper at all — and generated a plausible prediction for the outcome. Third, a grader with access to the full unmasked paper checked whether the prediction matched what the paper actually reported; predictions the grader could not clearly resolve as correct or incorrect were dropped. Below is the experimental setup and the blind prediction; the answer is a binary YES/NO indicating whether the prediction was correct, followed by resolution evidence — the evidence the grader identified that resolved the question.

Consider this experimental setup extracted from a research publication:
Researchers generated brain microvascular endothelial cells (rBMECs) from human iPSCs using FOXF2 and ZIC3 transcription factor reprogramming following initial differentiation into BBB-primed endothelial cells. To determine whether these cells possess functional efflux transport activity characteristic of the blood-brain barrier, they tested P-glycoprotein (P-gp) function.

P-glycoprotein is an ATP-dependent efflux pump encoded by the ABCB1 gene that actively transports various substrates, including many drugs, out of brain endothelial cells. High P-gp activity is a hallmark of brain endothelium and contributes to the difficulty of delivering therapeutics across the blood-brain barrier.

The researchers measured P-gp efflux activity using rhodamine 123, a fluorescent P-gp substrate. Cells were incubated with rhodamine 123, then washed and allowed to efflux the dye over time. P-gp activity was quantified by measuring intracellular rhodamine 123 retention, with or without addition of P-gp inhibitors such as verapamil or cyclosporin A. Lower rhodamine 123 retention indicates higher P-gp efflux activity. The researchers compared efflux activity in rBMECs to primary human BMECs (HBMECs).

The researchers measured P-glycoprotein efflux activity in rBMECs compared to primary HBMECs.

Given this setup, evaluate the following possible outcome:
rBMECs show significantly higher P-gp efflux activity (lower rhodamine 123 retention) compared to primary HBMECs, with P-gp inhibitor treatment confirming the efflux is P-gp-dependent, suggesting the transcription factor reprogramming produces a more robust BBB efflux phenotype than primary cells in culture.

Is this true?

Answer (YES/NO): NO